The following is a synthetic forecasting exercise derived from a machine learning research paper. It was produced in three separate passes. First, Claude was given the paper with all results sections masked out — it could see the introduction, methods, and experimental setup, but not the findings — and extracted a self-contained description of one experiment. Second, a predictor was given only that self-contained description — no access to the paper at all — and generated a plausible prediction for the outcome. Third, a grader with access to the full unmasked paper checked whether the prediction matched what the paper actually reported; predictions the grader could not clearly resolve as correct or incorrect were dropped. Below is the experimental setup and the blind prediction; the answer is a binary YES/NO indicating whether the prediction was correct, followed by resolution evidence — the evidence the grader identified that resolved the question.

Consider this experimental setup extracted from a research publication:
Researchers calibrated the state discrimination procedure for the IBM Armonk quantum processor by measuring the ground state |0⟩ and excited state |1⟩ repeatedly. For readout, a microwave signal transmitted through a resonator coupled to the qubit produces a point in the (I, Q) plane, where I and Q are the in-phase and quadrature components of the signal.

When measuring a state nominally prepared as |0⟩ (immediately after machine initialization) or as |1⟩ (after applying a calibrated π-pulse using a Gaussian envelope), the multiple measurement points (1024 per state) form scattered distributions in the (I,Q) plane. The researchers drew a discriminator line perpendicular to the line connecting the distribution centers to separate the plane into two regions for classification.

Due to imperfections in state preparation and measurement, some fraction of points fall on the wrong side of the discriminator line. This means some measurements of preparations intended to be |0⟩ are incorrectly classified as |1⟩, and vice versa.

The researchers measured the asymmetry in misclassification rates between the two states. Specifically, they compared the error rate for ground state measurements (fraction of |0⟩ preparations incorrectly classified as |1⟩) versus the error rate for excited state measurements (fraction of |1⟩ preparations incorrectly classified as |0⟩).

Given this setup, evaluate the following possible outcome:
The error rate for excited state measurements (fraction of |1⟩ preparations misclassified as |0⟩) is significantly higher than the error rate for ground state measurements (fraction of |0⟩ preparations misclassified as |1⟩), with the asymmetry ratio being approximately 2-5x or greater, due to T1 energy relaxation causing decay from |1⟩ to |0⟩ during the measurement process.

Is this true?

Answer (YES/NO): YES